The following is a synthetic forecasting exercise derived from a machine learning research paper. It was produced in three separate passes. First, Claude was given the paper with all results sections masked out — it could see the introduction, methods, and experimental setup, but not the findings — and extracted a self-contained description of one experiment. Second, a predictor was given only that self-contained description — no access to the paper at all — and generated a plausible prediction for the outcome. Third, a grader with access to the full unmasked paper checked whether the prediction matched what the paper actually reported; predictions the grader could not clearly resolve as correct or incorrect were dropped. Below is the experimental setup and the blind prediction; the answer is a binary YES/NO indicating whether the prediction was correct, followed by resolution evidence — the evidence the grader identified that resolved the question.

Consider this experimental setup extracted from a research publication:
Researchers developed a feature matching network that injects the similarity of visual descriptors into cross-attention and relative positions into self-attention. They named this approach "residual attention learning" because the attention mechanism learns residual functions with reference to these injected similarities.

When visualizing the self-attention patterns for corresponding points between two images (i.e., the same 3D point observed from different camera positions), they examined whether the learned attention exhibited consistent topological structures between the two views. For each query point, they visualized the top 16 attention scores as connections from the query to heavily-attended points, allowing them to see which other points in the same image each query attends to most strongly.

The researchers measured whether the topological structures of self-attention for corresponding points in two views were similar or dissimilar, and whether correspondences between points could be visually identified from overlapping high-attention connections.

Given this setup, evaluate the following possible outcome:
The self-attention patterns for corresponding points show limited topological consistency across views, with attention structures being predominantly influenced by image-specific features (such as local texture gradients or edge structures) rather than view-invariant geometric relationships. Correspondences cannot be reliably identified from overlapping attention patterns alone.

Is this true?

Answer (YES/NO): NO